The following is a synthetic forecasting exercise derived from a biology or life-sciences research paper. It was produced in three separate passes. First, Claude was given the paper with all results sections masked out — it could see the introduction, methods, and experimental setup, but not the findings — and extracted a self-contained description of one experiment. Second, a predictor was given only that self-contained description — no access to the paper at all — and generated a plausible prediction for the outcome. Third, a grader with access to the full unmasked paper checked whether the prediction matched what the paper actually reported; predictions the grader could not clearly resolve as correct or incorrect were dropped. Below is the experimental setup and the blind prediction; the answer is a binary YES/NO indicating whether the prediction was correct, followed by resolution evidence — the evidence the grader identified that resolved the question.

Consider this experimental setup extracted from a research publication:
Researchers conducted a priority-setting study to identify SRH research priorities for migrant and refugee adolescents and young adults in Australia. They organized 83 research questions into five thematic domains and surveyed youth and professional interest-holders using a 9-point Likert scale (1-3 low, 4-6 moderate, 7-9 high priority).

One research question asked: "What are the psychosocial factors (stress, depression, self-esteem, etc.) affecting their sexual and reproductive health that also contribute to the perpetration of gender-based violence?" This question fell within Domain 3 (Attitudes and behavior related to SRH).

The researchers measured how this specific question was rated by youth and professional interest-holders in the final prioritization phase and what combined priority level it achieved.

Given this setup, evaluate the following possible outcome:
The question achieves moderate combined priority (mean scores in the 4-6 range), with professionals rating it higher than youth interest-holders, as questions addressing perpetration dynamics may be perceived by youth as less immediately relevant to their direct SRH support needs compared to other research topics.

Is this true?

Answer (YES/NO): NO